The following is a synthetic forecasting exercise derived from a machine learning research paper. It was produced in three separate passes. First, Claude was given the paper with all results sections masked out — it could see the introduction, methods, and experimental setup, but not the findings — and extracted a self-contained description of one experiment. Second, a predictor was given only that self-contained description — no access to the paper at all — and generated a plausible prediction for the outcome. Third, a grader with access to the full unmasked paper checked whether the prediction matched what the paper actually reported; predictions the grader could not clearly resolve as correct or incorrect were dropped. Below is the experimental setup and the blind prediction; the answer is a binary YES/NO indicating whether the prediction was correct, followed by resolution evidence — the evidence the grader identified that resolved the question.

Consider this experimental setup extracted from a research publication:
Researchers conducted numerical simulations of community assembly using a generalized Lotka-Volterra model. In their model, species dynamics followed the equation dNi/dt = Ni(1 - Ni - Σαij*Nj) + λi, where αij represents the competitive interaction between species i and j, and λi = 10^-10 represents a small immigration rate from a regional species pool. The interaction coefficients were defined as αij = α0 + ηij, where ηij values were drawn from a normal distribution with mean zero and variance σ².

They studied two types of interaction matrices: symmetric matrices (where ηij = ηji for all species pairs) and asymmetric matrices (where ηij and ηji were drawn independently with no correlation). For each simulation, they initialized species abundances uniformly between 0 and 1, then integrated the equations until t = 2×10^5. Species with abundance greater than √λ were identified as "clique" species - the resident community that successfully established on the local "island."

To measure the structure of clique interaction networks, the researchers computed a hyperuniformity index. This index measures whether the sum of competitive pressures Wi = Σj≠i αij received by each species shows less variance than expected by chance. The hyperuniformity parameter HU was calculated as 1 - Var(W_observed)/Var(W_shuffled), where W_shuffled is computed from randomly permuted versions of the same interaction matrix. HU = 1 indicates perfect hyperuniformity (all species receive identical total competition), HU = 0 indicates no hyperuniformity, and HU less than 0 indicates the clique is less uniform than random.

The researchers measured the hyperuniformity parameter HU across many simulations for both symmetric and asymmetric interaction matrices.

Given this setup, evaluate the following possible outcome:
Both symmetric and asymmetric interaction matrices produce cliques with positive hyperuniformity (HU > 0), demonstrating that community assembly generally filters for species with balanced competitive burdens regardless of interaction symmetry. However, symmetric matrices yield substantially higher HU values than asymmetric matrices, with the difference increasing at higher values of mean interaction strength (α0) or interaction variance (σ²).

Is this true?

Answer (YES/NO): NO